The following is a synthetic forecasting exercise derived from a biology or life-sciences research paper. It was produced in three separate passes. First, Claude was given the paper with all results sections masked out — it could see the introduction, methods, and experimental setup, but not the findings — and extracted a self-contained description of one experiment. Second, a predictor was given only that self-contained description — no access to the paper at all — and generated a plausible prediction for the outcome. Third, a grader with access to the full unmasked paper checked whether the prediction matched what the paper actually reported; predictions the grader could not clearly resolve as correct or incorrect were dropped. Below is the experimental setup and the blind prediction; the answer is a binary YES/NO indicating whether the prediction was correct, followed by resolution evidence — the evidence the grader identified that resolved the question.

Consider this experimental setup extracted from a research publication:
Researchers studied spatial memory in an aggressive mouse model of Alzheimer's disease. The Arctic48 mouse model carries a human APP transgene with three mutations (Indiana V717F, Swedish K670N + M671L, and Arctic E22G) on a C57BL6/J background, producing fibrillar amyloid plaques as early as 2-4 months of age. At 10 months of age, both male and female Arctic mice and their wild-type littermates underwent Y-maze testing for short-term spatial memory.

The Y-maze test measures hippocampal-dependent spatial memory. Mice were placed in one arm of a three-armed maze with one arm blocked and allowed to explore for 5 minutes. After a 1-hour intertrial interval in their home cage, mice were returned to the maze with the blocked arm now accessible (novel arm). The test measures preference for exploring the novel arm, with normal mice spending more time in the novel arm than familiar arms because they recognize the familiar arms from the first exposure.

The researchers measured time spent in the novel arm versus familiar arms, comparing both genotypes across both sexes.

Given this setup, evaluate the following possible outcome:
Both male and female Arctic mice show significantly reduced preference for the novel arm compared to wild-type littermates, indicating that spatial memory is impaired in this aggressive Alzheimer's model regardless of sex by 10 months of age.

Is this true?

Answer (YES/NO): NO